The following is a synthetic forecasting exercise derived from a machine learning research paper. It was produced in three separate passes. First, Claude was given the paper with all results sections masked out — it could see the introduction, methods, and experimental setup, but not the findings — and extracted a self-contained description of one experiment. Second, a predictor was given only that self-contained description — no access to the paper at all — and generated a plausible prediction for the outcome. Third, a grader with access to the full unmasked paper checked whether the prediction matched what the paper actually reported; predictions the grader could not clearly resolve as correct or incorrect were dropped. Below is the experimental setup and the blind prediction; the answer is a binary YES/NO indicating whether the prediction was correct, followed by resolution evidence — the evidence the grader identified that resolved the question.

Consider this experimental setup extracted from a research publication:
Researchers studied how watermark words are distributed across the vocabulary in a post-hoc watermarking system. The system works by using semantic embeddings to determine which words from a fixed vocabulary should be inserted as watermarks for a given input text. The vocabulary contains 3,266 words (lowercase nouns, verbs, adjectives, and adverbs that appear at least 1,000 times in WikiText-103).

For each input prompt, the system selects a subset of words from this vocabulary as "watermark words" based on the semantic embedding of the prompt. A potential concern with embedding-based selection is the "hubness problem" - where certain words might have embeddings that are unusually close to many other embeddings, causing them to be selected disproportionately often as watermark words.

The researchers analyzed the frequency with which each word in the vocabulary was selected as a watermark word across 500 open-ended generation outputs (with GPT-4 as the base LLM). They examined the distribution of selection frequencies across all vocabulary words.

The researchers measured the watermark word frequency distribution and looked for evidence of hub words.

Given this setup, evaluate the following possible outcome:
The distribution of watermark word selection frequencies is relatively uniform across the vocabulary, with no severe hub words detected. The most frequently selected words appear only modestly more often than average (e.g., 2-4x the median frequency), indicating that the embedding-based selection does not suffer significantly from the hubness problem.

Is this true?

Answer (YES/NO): NO